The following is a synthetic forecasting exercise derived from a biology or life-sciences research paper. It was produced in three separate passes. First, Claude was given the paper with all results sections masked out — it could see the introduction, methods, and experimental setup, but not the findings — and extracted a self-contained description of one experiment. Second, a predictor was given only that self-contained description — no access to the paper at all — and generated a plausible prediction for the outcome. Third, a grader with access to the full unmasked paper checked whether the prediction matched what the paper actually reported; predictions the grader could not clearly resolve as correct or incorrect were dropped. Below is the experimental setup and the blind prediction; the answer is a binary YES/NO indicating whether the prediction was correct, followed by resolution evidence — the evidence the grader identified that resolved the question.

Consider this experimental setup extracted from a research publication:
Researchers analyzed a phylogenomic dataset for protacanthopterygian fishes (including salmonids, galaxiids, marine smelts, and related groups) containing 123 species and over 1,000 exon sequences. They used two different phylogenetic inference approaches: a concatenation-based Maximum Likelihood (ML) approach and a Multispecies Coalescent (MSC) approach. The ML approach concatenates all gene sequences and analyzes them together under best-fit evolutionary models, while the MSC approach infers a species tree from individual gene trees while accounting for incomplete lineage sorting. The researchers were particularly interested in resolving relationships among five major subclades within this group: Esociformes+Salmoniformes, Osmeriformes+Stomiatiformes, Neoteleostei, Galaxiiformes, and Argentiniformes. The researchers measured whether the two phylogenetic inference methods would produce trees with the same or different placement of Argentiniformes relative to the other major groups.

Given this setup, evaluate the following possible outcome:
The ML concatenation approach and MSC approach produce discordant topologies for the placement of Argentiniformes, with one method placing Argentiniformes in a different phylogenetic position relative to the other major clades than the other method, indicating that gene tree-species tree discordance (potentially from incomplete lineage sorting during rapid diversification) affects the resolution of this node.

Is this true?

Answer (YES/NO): YES